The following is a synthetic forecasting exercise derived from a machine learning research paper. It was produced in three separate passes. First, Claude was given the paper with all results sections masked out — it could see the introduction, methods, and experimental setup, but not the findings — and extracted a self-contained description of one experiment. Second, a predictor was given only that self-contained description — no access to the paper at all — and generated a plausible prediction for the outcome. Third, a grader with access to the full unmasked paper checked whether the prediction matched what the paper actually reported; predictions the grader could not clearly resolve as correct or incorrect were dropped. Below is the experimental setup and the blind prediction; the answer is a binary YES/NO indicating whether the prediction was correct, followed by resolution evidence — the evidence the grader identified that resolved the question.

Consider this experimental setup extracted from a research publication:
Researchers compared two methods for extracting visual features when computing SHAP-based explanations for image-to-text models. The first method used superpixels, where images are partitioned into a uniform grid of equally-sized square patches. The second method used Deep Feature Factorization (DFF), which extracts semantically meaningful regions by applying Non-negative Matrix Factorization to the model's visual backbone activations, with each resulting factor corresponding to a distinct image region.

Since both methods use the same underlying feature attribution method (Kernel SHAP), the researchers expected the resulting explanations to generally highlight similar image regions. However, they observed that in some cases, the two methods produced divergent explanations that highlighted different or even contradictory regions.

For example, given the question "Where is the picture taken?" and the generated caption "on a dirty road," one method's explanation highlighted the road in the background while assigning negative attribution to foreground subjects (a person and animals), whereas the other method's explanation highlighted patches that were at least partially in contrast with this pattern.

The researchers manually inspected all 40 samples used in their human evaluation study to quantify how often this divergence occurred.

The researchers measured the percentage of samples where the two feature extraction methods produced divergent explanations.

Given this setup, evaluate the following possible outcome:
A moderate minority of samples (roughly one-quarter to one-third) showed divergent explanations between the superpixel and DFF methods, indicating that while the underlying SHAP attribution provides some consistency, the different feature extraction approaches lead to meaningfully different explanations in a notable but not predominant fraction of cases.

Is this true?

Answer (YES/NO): NO